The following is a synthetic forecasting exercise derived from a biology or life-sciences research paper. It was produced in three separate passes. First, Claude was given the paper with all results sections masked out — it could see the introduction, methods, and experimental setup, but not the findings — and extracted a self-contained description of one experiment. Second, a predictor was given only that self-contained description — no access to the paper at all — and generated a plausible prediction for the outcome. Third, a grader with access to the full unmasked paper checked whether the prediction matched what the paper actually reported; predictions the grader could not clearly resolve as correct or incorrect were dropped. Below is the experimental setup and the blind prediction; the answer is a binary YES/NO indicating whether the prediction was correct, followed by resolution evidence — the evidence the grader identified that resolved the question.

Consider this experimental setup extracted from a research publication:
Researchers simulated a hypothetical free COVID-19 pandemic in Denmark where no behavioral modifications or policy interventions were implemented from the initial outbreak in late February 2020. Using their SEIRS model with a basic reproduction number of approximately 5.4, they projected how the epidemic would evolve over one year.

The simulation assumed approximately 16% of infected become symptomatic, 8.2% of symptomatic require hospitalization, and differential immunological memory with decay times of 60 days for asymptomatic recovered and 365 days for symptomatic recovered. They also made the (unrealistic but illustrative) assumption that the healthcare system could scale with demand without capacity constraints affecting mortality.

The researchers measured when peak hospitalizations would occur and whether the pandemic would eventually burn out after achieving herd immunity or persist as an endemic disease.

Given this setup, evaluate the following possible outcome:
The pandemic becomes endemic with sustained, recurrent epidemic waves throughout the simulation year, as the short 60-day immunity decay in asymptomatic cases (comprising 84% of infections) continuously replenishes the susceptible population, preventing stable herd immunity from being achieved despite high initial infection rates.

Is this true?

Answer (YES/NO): NO